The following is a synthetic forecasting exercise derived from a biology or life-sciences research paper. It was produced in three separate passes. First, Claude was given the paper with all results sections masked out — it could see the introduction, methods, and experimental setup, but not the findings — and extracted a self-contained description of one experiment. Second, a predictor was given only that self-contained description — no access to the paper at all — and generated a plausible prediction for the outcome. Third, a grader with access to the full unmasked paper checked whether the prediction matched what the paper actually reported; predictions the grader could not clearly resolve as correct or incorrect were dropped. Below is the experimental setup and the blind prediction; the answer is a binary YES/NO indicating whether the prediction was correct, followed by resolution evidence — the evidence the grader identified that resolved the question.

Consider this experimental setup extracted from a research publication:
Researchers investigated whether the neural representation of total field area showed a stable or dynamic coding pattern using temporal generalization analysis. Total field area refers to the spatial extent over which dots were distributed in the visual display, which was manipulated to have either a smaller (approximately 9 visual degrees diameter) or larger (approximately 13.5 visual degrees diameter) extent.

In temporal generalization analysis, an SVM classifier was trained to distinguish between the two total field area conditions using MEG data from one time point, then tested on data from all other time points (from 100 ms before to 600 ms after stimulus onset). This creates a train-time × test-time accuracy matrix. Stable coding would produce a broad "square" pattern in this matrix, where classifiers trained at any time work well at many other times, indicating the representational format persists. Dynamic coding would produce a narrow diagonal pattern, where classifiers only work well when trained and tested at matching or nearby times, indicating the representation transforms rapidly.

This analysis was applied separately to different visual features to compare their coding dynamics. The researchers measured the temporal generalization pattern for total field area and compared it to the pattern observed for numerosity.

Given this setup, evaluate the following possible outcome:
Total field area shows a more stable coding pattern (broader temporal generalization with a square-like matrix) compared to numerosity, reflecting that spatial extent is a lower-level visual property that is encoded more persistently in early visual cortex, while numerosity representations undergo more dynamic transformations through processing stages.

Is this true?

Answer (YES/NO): NO